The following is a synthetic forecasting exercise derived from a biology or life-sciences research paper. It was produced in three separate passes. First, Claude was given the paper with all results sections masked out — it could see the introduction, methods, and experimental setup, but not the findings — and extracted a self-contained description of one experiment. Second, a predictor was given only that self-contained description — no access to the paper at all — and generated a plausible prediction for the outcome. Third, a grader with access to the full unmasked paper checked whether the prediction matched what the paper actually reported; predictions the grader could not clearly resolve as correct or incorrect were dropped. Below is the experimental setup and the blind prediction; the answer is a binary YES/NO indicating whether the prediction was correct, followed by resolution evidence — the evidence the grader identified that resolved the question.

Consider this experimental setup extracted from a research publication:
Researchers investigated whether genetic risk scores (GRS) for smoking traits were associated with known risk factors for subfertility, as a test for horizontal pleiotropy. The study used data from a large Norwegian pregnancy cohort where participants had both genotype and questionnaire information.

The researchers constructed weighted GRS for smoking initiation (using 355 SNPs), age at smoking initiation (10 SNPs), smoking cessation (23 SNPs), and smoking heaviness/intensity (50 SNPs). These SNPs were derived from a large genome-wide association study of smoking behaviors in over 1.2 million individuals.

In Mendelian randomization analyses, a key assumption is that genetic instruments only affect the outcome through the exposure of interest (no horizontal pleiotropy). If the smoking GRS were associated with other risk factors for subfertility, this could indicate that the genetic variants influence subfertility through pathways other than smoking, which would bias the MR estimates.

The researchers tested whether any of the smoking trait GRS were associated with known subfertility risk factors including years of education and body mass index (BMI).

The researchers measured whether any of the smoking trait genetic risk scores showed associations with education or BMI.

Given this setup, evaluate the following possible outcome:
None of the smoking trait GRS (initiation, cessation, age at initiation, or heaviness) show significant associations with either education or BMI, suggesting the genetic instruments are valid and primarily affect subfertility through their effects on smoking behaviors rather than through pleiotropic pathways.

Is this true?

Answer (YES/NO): NO